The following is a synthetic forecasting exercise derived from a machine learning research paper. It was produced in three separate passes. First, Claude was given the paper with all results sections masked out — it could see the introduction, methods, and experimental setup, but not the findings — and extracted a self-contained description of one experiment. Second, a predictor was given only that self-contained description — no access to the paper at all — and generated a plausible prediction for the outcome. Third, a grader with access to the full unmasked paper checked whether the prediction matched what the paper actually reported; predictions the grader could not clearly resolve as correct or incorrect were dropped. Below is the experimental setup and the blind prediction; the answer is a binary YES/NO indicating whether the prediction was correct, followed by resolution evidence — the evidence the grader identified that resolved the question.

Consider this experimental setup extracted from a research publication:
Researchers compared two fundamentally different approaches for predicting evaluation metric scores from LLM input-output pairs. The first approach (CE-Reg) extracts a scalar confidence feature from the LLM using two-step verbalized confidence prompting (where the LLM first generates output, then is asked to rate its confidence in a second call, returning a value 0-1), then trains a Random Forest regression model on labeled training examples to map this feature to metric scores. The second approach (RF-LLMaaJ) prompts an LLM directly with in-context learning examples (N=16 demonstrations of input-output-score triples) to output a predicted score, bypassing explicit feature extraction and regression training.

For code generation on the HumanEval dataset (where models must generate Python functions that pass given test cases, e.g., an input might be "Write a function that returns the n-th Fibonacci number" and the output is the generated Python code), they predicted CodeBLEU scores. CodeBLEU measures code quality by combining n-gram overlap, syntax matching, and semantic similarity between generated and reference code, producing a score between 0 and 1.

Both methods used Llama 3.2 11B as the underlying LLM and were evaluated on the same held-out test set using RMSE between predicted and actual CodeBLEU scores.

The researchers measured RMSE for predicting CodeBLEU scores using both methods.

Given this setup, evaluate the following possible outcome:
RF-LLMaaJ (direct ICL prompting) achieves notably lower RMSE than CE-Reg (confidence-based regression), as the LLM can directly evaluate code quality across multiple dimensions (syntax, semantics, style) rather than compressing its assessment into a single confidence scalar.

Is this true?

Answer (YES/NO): NO